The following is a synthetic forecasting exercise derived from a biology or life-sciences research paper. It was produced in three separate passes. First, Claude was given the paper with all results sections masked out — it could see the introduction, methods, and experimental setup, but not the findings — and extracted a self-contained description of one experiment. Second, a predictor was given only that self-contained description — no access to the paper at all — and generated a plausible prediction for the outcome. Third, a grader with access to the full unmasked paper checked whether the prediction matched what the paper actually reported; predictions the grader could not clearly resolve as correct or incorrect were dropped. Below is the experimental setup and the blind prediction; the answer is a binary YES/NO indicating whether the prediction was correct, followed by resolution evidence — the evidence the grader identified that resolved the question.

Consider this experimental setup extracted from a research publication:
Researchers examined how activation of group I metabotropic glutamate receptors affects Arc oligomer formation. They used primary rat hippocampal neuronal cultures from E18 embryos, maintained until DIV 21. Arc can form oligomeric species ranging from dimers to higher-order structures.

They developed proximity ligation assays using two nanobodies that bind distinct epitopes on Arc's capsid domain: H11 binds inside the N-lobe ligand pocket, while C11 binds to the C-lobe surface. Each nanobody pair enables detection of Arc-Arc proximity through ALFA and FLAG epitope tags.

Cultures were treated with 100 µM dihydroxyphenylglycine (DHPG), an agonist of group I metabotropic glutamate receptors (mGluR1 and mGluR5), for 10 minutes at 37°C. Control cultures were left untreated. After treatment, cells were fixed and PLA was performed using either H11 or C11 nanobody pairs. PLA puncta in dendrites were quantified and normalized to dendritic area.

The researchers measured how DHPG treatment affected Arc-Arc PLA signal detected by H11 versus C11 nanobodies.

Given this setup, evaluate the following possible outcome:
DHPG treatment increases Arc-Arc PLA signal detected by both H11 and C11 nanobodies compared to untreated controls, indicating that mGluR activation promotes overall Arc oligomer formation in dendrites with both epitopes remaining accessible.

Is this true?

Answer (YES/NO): NO